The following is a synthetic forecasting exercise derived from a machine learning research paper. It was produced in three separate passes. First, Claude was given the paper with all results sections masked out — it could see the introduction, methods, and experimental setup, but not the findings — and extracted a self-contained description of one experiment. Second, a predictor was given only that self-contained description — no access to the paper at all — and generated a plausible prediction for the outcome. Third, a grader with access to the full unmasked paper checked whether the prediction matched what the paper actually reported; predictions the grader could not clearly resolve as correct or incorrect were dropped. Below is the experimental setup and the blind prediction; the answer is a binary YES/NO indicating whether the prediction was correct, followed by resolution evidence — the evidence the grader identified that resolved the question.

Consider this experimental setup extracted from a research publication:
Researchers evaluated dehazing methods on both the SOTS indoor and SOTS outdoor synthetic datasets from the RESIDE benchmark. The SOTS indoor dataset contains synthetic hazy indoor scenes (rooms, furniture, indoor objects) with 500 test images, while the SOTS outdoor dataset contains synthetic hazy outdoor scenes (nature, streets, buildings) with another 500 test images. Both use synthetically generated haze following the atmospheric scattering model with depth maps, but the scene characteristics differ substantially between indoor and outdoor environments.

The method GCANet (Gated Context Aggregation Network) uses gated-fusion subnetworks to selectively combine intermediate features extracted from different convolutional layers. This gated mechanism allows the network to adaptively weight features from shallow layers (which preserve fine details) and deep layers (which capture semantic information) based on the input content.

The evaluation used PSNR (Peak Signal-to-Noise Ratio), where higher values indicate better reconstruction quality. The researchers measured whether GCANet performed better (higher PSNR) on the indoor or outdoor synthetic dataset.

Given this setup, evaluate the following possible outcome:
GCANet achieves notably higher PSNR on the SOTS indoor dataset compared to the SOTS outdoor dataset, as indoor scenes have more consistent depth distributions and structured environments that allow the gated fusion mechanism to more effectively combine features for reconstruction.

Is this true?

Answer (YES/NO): YES